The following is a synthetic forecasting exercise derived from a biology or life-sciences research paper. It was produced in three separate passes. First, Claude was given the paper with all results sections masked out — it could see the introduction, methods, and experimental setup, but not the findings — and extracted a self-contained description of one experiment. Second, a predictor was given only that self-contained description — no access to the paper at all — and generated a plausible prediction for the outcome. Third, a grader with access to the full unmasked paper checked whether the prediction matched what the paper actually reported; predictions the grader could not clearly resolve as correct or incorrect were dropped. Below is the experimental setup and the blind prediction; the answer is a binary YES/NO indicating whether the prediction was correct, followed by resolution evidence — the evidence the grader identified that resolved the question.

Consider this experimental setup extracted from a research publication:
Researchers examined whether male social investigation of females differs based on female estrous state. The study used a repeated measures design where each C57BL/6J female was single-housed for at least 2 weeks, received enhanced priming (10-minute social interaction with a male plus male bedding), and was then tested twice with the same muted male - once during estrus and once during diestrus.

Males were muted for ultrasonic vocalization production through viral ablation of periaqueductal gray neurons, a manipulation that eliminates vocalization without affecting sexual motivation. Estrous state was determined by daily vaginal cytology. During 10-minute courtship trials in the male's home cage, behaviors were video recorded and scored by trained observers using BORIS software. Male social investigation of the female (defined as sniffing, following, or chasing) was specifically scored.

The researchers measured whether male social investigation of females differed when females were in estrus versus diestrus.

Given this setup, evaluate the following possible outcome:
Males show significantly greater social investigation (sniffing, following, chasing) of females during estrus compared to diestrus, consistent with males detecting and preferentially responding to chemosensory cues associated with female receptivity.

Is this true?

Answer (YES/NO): NO